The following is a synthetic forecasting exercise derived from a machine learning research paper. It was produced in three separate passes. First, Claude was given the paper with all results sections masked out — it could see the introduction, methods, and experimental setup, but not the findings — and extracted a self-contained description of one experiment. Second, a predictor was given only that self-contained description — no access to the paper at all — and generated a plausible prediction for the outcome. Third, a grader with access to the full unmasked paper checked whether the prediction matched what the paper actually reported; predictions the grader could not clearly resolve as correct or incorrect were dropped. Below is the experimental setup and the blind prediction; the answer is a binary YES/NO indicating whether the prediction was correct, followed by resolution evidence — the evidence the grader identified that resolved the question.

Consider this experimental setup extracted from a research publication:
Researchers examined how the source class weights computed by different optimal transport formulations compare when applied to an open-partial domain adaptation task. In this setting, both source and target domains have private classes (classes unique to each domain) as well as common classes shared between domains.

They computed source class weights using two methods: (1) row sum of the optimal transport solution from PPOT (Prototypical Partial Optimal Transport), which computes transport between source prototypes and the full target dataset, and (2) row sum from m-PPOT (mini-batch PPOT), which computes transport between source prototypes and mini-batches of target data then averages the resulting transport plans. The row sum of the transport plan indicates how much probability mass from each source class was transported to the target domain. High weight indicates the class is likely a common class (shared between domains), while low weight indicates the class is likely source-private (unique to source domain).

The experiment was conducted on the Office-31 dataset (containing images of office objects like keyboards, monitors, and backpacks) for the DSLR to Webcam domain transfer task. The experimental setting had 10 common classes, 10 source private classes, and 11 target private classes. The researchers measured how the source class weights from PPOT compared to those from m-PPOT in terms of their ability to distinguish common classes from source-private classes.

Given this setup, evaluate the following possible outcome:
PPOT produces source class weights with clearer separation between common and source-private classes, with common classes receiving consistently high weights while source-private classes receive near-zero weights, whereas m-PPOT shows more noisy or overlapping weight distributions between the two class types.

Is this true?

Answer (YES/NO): NO